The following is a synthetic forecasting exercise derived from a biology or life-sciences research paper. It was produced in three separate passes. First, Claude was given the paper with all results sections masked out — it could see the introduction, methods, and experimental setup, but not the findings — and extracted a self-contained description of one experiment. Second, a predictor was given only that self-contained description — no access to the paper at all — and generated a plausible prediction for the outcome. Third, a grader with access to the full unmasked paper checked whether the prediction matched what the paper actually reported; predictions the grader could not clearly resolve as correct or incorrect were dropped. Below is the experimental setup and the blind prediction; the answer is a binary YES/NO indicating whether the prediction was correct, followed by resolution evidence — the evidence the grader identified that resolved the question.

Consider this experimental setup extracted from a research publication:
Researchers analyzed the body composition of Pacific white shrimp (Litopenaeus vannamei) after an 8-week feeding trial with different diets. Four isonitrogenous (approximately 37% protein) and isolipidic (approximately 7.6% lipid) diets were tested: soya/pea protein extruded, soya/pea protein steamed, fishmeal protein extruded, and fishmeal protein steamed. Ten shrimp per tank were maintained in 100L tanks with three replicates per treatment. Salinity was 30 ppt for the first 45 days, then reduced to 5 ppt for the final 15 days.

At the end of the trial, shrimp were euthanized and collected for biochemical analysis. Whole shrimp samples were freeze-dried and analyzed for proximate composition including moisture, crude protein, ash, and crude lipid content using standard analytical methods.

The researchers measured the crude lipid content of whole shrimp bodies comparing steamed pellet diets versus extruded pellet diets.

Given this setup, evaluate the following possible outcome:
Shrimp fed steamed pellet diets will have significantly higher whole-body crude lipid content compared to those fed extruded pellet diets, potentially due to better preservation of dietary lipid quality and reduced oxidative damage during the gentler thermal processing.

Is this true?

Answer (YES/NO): YES